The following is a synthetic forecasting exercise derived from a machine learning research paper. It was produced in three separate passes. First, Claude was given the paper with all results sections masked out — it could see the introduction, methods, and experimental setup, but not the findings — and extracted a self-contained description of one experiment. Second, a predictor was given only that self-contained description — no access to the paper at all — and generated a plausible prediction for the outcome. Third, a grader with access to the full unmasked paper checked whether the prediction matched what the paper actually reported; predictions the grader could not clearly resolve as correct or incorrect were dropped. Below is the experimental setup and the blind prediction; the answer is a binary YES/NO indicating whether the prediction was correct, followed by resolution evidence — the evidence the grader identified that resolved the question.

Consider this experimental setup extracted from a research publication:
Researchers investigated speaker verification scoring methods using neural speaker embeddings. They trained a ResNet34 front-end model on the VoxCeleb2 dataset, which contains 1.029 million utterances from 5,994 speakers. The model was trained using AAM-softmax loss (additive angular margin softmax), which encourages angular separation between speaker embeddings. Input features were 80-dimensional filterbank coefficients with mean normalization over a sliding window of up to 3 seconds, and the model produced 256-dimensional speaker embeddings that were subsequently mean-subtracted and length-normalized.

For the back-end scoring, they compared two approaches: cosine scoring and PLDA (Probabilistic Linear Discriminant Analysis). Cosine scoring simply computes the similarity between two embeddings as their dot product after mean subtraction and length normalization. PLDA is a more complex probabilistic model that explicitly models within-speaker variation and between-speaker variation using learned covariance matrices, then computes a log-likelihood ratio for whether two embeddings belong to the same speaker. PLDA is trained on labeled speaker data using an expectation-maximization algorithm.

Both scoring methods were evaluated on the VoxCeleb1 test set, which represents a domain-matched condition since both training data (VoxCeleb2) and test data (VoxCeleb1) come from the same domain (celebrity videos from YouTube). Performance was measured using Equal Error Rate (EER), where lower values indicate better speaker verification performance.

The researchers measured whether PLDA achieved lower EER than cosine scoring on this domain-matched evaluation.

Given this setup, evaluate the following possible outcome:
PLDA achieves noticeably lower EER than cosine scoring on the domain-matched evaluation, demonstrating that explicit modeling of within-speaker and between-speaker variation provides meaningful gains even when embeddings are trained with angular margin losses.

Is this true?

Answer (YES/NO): NO